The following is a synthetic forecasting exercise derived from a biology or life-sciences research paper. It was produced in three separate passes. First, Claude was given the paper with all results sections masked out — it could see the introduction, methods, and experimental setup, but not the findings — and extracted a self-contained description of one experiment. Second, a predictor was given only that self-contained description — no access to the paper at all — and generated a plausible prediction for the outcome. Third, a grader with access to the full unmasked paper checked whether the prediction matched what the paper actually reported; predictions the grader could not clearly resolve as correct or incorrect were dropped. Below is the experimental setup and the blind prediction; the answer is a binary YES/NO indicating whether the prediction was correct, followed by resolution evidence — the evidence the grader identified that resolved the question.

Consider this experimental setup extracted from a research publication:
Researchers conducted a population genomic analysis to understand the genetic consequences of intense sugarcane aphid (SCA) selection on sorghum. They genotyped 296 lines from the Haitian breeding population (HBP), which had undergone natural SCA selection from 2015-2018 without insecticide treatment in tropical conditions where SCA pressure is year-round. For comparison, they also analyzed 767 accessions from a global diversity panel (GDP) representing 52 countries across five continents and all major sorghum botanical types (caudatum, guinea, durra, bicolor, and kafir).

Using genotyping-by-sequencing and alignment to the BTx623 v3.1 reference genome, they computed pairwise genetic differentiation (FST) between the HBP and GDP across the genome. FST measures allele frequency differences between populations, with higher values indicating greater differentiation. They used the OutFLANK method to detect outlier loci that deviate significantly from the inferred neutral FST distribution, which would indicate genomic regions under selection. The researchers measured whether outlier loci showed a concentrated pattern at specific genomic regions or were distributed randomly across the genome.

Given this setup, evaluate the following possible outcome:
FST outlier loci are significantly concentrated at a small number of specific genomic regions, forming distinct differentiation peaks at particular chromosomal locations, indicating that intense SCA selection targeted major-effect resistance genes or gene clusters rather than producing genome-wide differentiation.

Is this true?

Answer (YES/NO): YES